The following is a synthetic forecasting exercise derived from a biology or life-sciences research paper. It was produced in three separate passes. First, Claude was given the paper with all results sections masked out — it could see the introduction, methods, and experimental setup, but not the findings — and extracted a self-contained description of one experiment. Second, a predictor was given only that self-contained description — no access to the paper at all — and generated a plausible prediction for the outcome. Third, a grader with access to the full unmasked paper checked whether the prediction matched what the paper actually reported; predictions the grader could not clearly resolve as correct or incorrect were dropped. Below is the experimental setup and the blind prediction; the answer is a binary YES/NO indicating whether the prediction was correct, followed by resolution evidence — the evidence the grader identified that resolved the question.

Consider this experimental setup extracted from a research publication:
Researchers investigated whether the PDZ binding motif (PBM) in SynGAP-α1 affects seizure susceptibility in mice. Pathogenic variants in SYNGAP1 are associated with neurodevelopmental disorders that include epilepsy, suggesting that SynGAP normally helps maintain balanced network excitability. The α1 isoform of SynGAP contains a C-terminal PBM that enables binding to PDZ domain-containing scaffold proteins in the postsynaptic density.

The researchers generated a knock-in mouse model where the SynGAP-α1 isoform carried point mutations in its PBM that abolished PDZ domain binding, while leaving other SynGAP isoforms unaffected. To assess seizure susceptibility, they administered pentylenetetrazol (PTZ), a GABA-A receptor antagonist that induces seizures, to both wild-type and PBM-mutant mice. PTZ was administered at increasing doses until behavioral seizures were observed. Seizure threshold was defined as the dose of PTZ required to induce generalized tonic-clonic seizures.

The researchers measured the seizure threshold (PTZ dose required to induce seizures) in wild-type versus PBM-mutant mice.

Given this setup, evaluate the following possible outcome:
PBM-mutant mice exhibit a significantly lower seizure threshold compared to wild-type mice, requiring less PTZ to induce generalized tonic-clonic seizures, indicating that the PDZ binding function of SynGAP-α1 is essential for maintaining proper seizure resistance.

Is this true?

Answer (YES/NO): YES